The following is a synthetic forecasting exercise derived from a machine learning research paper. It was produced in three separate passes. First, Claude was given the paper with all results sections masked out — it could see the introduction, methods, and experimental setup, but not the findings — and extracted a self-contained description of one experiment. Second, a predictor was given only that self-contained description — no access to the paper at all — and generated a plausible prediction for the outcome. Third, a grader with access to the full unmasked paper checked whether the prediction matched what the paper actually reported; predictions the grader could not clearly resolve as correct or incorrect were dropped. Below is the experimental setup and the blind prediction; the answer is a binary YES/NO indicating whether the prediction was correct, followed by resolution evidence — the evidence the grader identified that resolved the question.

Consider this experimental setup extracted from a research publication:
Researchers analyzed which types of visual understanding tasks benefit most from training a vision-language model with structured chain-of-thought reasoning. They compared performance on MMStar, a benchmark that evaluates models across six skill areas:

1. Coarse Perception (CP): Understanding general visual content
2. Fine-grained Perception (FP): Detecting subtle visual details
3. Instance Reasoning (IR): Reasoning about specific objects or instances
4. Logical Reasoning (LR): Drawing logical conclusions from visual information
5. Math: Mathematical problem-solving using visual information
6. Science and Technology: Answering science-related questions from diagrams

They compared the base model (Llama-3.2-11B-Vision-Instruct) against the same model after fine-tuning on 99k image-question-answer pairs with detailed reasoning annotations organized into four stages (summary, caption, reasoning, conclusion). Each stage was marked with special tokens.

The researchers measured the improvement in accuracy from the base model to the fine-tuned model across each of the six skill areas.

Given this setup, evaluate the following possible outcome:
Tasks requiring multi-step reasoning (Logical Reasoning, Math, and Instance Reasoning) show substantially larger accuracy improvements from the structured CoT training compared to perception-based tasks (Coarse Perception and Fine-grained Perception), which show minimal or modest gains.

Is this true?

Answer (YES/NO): YES